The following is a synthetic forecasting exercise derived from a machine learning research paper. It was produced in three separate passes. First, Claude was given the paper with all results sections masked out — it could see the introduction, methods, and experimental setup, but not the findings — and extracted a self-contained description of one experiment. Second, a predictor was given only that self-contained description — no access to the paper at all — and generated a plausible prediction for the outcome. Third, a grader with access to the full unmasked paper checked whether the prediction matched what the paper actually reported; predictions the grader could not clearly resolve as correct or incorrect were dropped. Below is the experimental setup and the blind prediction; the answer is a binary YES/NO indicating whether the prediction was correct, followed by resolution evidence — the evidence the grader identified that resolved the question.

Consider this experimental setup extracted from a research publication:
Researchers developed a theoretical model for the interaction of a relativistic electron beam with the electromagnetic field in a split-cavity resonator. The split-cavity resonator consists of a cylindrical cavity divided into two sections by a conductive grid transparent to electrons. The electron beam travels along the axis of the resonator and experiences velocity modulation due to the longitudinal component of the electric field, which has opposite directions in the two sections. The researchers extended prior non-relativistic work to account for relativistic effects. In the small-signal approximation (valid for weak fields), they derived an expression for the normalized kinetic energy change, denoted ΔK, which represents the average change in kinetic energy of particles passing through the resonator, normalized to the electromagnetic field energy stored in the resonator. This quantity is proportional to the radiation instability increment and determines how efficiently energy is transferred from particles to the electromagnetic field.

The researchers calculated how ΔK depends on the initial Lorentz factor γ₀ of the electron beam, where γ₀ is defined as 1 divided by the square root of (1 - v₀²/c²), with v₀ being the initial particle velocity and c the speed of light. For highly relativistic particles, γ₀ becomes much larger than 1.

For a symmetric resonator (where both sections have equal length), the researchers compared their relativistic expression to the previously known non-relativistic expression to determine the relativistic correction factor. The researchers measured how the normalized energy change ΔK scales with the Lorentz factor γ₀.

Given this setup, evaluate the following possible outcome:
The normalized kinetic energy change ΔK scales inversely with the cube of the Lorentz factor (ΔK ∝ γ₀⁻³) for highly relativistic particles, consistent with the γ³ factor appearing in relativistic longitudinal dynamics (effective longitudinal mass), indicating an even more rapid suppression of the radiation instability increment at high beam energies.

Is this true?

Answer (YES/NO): NO